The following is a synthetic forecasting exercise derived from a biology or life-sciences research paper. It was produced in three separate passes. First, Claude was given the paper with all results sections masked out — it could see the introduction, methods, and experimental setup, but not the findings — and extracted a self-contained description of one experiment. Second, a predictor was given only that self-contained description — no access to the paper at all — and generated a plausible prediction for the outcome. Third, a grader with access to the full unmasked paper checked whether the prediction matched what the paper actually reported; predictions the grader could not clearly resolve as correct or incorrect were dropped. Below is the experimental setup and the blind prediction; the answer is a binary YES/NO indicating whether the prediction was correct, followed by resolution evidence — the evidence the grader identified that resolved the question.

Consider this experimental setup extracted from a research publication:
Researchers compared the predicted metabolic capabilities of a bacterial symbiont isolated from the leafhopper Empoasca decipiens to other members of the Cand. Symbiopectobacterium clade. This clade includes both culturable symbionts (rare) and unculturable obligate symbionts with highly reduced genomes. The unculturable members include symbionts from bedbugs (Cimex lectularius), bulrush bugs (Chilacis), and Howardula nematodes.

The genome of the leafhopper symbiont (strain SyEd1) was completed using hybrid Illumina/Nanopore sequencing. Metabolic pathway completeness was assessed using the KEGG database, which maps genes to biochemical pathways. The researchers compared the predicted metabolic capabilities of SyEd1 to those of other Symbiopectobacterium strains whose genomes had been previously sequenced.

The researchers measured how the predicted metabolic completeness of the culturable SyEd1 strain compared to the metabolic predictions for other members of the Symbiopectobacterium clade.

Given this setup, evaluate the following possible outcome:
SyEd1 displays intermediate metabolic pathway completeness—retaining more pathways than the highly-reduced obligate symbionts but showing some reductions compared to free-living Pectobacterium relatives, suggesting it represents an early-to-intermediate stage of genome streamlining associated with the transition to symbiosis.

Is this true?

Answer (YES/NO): YES